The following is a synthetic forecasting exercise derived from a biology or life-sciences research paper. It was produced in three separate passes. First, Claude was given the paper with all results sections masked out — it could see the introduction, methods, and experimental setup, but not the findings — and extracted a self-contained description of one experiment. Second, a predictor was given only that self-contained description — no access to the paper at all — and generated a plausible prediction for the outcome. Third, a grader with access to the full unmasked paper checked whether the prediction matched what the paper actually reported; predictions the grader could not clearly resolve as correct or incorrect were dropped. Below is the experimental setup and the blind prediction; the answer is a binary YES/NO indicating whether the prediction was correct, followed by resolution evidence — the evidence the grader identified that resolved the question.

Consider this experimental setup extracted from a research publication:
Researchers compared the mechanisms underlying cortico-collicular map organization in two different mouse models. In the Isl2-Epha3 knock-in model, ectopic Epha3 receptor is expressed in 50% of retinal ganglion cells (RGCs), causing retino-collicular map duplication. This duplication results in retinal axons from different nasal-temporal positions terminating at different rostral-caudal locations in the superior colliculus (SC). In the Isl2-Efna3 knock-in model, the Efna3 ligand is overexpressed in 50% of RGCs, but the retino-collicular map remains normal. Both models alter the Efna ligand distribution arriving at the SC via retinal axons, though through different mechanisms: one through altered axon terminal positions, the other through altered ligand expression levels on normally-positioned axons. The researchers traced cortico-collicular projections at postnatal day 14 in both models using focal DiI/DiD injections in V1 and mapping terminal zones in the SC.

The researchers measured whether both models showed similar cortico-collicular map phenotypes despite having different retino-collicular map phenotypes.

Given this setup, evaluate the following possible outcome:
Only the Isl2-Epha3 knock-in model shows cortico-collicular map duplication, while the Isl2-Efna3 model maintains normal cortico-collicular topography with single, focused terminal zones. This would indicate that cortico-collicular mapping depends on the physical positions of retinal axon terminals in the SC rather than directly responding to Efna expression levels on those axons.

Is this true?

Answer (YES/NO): NO